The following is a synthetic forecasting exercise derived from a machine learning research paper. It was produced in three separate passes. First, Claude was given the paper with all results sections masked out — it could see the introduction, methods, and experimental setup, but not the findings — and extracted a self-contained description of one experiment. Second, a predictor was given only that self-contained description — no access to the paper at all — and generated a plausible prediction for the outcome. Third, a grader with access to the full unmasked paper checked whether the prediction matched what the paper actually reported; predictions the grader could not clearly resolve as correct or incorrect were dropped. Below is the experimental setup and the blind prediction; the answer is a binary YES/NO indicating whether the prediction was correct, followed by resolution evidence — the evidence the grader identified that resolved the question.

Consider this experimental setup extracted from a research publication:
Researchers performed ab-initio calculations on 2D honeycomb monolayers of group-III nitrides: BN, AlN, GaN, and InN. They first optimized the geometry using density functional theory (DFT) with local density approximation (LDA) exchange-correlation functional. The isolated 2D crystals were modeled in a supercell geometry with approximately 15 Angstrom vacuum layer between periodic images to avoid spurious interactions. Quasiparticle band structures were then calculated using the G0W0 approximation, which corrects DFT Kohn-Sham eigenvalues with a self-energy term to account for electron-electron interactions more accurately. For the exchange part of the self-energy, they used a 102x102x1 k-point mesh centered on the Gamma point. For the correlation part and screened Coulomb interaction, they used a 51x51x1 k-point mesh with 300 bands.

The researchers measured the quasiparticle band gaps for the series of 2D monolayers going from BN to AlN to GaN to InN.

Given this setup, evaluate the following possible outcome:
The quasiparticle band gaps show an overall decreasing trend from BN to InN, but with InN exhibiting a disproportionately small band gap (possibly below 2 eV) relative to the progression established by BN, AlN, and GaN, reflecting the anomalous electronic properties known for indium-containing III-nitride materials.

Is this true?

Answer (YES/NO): NO